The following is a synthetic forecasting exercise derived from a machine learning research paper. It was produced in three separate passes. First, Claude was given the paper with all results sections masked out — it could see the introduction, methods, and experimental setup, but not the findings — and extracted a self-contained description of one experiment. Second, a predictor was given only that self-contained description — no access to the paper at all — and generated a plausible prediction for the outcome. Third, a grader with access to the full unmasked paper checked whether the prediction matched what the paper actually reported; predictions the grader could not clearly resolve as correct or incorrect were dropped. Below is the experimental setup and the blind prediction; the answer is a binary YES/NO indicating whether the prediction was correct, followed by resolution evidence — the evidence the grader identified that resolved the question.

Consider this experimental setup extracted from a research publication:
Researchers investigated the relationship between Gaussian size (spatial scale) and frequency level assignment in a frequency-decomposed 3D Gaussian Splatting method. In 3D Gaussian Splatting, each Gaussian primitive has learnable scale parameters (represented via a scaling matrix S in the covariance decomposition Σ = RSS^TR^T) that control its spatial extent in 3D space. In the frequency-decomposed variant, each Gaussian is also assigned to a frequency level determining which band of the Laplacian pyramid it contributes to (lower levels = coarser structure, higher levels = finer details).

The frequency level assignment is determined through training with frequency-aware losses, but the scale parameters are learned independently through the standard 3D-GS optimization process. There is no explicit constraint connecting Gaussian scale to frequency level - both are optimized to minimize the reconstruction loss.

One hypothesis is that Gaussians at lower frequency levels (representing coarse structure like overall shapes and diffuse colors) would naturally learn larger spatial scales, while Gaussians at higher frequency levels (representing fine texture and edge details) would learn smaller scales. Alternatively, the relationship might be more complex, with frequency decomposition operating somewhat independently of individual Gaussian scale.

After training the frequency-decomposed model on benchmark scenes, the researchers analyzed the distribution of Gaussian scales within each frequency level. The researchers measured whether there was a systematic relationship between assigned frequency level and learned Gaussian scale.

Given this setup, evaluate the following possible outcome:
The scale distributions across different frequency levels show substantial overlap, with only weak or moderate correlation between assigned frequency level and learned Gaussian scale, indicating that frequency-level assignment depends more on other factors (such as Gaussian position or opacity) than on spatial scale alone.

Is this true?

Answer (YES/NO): NO